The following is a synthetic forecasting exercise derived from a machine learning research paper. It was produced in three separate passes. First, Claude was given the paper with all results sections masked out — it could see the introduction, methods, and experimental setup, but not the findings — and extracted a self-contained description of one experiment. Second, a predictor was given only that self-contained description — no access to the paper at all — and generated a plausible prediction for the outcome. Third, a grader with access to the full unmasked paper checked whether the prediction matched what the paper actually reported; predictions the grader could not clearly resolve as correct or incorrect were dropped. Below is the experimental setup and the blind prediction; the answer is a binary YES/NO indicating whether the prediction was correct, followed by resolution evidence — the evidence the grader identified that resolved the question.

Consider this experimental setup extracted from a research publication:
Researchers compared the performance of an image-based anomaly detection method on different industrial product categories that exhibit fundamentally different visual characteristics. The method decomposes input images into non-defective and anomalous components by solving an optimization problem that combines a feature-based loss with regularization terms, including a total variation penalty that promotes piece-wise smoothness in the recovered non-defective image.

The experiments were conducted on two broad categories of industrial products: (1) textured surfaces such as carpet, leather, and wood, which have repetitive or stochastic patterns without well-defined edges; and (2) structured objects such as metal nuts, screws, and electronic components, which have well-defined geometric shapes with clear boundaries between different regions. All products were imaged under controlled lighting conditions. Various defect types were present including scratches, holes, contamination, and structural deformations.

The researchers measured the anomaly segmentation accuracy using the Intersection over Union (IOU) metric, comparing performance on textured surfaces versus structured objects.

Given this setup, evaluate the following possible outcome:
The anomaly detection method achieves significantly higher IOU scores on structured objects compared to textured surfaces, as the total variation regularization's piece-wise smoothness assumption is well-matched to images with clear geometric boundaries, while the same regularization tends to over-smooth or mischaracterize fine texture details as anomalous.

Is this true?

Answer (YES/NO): NO